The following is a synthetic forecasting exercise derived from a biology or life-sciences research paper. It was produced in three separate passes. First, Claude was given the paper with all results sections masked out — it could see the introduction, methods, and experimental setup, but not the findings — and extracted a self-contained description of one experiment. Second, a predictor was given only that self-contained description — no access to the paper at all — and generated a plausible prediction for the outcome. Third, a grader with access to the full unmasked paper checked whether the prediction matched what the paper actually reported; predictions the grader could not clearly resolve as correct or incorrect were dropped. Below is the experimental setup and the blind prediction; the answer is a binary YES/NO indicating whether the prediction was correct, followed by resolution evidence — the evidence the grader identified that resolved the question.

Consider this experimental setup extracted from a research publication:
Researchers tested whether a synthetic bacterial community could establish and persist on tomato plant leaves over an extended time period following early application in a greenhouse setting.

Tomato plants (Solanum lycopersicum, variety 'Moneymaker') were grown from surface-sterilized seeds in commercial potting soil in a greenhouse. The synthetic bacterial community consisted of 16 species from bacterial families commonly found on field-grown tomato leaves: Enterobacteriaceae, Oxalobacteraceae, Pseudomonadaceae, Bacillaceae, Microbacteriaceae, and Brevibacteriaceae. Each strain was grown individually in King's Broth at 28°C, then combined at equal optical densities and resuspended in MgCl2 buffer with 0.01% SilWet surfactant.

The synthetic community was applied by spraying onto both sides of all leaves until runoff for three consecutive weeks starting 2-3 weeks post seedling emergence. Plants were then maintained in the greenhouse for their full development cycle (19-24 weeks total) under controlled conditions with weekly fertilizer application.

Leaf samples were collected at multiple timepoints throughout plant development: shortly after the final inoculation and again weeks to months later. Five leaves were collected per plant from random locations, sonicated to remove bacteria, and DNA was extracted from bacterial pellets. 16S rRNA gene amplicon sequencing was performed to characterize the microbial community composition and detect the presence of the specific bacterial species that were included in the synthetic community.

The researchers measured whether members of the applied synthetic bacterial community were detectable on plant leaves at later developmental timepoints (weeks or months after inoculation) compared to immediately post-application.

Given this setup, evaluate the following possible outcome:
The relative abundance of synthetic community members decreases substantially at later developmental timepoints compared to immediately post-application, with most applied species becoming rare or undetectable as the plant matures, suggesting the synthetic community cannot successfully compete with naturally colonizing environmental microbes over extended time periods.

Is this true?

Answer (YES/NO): NO